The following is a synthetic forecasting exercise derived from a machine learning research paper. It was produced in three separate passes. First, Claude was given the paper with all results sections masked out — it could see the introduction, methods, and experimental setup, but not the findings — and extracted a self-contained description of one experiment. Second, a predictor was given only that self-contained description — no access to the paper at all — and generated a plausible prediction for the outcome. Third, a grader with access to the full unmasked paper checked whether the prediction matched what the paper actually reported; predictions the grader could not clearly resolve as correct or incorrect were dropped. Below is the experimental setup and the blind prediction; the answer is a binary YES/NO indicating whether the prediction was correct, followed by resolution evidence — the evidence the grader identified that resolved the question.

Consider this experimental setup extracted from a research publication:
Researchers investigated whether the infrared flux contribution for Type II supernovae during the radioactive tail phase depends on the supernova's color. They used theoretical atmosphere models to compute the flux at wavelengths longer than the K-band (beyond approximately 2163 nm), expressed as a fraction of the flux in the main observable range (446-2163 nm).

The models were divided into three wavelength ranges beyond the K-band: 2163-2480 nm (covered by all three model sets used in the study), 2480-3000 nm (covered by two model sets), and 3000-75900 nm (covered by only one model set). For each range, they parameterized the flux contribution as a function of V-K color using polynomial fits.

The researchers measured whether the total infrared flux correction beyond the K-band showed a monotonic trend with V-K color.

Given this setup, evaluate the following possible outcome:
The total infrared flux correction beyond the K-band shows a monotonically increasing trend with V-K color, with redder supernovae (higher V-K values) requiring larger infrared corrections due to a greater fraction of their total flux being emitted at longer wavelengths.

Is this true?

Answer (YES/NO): YES